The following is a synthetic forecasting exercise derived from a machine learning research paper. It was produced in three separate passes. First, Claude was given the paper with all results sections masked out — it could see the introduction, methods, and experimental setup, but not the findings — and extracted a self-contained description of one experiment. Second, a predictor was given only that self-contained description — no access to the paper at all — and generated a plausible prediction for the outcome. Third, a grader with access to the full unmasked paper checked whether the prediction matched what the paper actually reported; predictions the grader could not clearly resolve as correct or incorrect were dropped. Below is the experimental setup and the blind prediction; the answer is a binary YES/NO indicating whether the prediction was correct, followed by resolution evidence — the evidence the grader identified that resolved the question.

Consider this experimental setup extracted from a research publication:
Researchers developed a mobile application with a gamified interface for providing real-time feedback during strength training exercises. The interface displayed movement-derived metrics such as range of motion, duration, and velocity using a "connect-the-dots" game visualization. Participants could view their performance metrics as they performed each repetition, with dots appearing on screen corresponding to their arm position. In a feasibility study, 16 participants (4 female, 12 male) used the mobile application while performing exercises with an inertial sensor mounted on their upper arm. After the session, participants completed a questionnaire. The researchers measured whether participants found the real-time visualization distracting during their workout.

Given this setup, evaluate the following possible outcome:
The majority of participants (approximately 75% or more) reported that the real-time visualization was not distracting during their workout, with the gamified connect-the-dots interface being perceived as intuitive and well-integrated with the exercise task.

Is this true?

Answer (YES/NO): YES